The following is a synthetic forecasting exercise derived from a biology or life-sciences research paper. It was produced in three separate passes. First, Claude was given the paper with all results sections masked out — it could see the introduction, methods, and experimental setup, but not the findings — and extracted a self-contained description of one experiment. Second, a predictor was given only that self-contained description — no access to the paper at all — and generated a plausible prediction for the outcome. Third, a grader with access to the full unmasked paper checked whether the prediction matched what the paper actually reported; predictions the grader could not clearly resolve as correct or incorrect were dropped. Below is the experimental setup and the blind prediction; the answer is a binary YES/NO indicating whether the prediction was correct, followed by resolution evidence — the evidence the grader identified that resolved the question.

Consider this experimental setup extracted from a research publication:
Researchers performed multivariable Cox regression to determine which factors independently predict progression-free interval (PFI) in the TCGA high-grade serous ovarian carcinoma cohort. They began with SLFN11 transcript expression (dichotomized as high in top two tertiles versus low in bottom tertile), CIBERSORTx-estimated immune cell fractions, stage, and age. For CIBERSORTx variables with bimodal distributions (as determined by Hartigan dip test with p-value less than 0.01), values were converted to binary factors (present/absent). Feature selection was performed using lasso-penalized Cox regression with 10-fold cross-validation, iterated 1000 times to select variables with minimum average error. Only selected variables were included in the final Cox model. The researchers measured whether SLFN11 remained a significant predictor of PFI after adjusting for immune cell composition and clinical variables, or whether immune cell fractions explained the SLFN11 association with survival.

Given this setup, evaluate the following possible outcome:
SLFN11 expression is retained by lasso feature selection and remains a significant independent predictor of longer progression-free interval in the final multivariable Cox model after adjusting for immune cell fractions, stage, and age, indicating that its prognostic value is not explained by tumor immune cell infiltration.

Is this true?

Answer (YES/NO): YES